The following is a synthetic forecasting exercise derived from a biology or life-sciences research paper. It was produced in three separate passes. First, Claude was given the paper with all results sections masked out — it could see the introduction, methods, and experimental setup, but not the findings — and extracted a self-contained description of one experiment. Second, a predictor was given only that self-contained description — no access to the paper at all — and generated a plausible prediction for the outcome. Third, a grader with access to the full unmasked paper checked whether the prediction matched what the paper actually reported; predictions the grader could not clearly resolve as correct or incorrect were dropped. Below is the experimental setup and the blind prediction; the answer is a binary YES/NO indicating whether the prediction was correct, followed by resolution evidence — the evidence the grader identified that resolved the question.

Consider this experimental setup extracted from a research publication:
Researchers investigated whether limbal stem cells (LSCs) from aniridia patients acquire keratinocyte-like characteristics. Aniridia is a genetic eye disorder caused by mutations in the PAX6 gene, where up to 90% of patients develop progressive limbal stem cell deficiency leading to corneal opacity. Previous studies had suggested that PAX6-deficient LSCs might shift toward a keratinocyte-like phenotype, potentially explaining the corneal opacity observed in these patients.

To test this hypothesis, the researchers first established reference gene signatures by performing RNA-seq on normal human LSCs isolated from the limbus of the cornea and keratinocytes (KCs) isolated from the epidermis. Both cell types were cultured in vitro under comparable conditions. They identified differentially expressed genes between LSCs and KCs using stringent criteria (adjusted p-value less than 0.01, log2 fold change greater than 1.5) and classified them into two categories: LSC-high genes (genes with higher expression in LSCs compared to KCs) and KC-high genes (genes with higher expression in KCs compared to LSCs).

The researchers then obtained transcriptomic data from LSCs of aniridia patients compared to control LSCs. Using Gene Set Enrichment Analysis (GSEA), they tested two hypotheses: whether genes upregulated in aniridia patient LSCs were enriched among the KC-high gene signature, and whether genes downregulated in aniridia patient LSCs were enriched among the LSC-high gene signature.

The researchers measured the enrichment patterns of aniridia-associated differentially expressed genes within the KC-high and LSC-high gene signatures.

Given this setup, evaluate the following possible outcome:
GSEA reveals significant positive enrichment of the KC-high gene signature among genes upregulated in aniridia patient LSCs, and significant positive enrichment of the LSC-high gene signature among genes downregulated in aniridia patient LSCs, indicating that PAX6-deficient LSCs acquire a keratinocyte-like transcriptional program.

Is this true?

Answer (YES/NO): NO